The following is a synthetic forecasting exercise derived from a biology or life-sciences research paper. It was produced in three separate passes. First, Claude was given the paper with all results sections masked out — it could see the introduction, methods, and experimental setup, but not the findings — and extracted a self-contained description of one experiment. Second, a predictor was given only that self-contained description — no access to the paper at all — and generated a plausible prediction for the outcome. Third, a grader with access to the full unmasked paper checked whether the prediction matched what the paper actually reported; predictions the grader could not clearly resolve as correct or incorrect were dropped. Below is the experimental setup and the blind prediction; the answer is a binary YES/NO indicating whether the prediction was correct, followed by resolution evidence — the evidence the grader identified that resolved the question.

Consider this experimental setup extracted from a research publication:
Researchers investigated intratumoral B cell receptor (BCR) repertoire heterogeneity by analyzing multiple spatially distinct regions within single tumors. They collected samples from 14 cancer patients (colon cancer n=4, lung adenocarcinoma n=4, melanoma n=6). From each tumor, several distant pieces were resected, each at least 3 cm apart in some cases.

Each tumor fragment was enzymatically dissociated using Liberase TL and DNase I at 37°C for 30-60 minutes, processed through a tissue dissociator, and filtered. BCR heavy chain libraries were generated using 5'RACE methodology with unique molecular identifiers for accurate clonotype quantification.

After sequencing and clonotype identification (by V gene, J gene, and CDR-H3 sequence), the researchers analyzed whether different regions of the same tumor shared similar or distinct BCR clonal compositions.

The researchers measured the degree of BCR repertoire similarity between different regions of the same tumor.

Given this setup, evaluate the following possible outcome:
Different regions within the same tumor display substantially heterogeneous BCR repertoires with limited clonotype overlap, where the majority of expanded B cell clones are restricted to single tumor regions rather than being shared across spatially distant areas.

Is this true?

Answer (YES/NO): NO